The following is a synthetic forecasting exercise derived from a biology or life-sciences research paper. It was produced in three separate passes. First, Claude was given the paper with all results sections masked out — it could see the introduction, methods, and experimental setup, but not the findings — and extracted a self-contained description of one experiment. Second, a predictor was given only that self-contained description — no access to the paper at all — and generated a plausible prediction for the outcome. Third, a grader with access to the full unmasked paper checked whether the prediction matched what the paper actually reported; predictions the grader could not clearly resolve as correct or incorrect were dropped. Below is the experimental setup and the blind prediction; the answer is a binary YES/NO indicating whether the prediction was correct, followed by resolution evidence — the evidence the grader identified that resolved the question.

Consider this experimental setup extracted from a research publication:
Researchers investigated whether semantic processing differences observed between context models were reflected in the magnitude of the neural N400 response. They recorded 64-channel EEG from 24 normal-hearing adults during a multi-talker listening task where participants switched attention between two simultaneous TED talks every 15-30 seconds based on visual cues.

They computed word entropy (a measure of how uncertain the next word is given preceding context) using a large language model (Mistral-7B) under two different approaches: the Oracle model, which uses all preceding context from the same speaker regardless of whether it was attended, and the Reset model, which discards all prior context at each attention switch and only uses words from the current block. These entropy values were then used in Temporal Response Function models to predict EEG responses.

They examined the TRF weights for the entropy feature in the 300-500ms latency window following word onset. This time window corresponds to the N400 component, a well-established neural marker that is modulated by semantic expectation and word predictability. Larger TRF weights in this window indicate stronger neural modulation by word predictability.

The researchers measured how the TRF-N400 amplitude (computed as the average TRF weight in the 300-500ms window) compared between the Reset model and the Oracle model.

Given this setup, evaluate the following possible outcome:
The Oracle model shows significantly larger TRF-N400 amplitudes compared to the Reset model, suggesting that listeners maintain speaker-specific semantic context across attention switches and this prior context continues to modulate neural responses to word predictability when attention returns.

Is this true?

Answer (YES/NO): NO